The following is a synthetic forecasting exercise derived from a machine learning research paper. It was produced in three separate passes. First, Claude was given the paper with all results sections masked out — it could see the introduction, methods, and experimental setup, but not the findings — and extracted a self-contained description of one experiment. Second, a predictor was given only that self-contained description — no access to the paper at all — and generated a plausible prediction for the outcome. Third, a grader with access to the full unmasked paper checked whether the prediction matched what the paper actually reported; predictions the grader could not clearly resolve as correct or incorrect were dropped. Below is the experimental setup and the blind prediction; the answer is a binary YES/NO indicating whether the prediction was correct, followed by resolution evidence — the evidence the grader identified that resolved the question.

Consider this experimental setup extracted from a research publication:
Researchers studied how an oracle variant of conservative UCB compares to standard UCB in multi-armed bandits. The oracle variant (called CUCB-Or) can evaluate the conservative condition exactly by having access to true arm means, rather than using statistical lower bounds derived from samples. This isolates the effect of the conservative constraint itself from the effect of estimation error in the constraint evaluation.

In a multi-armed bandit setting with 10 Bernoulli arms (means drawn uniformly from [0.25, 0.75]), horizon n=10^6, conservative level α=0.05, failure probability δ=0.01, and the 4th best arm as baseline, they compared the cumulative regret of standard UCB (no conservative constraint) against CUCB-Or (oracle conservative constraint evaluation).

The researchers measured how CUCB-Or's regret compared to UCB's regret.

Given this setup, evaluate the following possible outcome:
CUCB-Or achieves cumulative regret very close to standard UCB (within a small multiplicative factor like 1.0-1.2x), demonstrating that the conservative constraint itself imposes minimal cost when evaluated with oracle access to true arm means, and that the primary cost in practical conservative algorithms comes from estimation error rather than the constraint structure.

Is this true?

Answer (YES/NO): YES